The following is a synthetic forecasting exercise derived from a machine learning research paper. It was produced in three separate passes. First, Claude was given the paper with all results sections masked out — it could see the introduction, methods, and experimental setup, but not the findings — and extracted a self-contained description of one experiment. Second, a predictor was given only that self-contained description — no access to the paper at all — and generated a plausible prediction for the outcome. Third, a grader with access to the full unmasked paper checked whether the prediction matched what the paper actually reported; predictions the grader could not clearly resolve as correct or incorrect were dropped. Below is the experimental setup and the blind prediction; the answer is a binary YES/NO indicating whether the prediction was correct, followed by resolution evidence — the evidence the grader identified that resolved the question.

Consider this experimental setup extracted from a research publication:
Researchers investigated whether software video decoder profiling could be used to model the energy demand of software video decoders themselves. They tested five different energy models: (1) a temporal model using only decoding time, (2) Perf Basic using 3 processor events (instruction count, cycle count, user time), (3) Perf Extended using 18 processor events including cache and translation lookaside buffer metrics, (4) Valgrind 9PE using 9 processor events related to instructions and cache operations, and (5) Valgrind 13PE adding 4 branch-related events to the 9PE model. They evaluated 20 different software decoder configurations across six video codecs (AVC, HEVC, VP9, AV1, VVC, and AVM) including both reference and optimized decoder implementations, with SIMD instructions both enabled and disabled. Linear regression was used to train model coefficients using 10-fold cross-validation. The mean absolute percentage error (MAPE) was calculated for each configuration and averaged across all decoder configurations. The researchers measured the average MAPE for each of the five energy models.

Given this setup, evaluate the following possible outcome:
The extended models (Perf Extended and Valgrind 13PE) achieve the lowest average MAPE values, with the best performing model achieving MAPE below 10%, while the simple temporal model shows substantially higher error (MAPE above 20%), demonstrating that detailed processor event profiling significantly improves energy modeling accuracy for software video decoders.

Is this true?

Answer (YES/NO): NO